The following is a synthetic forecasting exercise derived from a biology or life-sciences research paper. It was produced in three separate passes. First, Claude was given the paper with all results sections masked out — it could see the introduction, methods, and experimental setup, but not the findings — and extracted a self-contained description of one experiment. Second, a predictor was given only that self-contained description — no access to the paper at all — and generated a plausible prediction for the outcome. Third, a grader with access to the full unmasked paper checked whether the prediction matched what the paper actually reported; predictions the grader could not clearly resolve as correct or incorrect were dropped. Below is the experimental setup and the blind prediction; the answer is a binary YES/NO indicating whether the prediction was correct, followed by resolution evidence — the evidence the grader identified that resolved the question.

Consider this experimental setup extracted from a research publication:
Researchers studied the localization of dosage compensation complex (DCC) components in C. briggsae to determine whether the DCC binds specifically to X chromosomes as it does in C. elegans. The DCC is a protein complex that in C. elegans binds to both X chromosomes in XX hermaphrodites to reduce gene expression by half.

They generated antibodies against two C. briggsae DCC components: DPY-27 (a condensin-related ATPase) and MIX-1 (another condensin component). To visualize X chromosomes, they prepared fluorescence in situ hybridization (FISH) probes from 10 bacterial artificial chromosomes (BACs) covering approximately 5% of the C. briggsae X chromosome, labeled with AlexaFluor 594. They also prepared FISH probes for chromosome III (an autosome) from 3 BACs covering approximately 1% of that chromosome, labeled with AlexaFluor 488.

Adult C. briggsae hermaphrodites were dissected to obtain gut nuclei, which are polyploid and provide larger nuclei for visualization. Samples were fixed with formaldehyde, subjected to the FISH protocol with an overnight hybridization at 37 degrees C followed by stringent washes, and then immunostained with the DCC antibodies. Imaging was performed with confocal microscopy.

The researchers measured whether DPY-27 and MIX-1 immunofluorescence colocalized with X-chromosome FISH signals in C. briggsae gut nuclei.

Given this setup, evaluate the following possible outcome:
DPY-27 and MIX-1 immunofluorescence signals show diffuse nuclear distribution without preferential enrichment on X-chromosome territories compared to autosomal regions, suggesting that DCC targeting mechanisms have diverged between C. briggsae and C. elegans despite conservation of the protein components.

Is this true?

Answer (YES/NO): NO